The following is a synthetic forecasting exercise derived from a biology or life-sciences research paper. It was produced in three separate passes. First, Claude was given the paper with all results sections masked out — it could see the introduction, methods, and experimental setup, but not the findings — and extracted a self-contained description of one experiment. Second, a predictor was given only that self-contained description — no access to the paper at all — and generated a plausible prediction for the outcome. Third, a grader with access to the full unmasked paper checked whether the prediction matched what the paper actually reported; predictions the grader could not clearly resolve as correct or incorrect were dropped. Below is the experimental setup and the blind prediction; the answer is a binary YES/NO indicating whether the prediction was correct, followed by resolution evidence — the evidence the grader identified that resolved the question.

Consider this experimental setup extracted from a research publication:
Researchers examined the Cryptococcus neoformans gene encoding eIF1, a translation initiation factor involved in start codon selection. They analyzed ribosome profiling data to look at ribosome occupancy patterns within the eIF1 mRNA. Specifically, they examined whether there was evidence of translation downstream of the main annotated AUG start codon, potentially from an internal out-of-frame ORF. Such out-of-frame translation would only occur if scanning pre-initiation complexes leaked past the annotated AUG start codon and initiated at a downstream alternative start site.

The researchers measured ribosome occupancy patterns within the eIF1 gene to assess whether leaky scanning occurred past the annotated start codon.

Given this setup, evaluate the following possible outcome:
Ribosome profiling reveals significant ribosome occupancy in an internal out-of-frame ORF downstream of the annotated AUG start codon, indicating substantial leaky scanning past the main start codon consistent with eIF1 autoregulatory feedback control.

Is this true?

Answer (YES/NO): YES